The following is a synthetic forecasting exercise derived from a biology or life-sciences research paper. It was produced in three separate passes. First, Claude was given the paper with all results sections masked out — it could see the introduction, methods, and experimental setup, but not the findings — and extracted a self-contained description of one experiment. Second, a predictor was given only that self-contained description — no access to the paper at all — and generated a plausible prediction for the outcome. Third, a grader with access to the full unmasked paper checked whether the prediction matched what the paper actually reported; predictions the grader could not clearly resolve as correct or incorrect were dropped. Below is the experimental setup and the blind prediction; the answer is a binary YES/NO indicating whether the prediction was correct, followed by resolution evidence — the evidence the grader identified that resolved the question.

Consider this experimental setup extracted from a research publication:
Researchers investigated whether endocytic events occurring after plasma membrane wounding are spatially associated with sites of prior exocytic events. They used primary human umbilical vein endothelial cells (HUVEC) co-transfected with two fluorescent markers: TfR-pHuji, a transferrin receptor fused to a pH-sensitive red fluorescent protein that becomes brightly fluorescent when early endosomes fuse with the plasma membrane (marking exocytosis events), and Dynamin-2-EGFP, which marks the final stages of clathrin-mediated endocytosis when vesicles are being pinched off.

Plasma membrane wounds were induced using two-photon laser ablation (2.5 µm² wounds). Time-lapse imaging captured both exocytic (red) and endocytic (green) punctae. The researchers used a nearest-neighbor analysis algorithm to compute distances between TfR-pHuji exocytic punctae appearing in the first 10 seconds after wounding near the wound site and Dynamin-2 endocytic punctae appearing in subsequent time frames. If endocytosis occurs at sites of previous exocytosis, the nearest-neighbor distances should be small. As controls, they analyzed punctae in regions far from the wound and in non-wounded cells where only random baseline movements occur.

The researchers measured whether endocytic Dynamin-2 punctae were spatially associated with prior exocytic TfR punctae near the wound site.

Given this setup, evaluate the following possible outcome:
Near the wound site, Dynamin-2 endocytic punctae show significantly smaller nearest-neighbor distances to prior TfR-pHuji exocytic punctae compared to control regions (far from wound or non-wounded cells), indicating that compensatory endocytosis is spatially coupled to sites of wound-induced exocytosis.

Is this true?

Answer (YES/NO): YES